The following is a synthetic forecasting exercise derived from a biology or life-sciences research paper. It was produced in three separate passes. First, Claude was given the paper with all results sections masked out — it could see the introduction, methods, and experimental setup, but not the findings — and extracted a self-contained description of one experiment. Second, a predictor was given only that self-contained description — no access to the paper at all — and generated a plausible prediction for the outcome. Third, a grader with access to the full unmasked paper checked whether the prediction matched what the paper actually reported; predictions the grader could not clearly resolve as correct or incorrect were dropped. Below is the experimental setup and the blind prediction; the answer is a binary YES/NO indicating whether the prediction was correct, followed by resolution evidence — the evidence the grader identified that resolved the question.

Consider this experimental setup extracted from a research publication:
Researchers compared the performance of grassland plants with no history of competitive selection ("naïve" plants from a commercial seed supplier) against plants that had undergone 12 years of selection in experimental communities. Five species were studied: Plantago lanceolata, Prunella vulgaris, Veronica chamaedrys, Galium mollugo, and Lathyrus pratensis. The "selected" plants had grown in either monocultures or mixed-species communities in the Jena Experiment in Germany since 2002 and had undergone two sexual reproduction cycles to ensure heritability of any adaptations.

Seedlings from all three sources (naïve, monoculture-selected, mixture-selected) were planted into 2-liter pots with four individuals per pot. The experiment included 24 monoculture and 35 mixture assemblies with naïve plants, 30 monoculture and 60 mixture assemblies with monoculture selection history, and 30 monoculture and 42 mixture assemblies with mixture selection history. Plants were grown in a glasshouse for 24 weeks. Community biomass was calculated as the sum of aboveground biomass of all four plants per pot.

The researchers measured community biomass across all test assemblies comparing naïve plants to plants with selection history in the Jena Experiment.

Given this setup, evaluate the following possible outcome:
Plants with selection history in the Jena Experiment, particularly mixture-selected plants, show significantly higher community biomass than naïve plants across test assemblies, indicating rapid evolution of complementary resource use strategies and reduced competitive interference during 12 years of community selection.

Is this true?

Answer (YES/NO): NO